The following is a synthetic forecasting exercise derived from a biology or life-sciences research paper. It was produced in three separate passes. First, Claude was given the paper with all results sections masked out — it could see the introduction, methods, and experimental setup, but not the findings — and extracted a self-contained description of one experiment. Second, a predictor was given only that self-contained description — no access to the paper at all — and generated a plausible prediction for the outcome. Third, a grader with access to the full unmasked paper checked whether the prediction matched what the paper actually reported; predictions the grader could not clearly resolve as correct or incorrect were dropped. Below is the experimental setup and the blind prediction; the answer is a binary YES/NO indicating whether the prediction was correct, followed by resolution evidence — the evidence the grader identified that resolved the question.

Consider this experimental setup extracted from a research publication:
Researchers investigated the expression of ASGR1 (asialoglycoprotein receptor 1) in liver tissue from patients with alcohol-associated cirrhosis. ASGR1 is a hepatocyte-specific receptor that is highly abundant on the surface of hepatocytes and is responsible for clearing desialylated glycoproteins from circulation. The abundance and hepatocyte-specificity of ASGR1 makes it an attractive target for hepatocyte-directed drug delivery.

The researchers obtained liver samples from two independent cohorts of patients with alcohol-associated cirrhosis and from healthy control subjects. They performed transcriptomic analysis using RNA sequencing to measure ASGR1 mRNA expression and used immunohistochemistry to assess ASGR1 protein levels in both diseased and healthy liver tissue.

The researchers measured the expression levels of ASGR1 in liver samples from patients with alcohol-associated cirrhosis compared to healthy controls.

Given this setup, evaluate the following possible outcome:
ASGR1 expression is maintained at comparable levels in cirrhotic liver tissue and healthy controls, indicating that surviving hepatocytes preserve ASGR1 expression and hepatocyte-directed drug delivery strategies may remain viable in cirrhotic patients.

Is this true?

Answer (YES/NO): YES